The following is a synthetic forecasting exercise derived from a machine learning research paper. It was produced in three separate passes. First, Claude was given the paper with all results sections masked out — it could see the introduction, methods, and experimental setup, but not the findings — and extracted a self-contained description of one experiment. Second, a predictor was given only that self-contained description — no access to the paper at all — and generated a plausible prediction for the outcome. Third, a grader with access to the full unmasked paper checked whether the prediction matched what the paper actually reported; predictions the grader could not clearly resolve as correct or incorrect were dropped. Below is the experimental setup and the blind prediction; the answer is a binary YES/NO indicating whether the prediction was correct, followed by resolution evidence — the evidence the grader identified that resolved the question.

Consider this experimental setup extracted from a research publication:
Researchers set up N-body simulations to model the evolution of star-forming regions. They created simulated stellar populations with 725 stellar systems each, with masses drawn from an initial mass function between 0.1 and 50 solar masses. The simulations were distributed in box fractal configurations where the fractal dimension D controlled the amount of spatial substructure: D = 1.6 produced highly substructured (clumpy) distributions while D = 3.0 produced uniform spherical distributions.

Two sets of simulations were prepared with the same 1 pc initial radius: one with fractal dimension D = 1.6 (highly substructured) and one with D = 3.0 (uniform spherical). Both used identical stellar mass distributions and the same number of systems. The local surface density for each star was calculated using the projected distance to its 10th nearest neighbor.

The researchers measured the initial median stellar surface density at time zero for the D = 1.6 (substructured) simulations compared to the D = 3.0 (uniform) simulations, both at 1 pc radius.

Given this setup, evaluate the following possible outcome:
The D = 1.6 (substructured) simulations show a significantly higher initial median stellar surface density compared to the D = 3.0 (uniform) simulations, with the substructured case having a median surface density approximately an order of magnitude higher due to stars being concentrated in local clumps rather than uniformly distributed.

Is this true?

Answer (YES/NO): YES